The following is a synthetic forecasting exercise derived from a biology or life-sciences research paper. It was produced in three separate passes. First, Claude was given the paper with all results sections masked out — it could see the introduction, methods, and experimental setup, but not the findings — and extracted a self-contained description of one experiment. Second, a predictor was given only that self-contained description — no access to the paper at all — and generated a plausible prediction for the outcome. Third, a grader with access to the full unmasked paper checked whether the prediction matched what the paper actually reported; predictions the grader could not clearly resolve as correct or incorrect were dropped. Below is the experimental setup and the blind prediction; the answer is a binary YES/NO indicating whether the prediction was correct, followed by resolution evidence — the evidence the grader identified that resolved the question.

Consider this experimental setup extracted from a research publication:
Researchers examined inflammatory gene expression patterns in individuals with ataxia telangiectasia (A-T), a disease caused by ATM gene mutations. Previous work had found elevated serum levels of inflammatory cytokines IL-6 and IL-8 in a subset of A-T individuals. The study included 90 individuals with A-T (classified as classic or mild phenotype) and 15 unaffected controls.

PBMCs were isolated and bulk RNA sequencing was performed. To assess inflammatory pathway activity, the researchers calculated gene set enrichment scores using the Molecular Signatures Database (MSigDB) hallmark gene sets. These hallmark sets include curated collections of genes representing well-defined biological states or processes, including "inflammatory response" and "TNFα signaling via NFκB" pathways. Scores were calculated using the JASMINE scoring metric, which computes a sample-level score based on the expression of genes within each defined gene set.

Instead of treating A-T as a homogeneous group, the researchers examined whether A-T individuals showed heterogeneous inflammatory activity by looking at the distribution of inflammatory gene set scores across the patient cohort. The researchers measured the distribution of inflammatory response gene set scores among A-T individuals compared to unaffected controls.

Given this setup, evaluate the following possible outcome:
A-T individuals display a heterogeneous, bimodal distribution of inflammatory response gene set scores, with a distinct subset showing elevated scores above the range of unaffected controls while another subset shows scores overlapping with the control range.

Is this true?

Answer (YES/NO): YES